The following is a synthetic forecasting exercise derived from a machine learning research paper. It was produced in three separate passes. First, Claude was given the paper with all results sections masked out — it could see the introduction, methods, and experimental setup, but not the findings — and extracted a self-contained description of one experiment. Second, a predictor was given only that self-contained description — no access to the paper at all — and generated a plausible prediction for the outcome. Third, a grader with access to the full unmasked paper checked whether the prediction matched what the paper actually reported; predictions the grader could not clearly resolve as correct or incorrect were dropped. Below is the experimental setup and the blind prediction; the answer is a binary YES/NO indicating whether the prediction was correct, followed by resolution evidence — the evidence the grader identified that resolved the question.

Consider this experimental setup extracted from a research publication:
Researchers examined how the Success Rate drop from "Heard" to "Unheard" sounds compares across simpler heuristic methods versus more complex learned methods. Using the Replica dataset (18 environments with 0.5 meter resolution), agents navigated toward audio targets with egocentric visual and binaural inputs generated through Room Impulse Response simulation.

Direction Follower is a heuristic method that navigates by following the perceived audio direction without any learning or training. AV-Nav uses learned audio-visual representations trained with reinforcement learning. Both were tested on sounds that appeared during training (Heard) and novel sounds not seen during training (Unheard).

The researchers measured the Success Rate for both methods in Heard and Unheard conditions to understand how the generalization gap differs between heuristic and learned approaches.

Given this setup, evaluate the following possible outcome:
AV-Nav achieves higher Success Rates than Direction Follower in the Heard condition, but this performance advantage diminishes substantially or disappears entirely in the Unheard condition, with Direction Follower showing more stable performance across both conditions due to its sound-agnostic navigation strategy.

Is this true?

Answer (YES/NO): NO